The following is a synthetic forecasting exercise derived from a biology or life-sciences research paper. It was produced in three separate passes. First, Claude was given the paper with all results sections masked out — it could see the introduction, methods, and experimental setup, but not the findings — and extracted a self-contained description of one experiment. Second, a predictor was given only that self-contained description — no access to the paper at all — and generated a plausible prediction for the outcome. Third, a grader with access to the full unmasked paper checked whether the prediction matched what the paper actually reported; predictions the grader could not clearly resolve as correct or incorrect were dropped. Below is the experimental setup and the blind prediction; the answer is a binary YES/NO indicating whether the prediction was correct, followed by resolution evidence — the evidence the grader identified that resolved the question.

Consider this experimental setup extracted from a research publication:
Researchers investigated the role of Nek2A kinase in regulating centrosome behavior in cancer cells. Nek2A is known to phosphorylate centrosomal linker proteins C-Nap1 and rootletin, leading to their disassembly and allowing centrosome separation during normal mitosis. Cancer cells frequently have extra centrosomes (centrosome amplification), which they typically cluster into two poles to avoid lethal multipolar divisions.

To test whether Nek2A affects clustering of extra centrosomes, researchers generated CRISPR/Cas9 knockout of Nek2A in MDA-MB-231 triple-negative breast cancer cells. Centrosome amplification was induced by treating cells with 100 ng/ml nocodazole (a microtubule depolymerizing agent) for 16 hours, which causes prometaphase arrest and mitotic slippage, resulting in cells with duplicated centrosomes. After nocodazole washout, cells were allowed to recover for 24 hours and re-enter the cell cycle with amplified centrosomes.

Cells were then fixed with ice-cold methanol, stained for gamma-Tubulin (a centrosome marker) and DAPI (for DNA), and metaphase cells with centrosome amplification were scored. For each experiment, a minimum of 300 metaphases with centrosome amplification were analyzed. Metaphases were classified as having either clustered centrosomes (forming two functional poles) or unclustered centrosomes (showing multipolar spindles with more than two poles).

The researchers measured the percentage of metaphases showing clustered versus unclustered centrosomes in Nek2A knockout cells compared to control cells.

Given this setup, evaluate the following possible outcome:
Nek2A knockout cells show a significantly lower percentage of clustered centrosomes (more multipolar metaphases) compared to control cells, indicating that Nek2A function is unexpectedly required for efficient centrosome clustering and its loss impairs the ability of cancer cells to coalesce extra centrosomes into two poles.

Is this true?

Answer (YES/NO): NO